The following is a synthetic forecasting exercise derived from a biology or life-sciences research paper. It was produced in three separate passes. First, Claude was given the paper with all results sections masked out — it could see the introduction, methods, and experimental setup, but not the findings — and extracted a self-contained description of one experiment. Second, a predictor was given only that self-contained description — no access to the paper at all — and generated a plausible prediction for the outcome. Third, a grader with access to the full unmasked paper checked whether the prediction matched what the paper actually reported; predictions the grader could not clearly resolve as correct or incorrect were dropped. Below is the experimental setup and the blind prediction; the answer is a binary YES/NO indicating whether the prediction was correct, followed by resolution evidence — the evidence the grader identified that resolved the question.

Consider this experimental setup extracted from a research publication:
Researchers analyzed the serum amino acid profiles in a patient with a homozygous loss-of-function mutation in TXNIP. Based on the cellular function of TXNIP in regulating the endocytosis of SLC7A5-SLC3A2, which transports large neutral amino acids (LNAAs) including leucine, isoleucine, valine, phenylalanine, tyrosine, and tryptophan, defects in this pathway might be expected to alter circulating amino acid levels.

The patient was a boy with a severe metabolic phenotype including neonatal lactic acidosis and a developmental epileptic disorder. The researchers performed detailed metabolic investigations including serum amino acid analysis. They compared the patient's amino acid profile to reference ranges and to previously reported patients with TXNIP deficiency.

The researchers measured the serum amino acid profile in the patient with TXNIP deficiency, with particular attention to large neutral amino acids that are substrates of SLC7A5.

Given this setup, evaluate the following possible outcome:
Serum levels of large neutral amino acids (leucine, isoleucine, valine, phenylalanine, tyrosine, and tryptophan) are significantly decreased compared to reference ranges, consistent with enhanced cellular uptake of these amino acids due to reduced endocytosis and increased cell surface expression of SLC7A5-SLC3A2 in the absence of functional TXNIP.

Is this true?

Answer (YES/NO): NO